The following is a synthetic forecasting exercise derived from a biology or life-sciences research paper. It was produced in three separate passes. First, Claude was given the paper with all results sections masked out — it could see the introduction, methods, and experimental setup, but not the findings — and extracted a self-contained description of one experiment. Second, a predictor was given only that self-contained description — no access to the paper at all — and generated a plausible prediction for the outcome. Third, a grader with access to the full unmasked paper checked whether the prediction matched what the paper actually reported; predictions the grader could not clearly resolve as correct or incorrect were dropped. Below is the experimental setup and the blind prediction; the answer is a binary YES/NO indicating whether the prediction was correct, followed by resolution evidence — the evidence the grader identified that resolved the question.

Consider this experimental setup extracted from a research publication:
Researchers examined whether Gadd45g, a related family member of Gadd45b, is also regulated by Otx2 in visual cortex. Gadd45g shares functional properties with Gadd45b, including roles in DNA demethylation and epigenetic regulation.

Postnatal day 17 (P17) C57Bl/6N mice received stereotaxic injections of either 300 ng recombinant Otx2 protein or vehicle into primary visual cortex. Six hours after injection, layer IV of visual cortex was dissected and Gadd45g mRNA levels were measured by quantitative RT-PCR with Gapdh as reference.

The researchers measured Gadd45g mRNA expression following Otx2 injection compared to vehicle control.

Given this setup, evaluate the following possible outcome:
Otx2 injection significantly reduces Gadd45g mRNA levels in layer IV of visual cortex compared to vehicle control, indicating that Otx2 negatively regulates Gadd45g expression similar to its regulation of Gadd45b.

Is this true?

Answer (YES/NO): NO